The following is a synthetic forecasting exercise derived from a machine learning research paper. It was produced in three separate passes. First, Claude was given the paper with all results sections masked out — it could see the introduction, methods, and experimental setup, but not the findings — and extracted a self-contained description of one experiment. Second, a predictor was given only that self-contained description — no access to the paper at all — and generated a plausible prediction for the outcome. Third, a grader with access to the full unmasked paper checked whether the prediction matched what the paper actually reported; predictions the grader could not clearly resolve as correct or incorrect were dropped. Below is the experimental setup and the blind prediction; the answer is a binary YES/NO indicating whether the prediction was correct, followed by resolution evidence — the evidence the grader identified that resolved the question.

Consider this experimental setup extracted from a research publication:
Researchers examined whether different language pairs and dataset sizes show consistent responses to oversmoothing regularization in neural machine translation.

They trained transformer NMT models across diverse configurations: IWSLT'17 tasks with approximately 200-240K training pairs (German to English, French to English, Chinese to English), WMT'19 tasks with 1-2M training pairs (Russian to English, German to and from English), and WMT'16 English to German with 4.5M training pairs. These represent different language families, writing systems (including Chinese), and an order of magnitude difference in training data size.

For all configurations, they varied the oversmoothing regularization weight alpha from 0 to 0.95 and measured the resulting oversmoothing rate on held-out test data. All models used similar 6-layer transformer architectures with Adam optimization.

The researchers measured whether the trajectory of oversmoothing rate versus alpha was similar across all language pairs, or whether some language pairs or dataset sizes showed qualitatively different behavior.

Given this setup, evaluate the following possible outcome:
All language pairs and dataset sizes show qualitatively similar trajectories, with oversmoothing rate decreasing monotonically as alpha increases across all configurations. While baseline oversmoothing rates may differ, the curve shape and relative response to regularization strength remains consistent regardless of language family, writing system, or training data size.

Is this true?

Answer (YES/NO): YES